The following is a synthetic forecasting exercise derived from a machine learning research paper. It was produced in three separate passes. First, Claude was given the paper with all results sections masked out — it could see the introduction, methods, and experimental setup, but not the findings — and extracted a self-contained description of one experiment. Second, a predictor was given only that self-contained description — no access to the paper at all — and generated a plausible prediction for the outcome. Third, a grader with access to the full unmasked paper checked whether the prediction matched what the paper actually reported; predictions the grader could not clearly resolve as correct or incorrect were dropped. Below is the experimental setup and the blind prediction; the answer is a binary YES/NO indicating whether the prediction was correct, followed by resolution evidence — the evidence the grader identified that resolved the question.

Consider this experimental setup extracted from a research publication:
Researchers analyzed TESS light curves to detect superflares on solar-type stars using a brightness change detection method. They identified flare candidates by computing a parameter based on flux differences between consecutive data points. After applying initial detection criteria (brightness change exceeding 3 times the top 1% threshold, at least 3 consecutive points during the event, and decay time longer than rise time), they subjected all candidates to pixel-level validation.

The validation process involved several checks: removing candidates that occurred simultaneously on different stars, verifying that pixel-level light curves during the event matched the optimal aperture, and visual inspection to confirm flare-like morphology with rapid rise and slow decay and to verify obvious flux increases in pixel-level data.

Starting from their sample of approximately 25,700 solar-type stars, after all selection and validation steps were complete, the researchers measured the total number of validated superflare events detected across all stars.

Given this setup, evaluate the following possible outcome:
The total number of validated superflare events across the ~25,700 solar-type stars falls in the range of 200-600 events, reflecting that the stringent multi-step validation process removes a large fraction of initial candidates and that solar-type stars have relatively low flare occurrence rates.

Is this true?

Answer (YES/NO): NO